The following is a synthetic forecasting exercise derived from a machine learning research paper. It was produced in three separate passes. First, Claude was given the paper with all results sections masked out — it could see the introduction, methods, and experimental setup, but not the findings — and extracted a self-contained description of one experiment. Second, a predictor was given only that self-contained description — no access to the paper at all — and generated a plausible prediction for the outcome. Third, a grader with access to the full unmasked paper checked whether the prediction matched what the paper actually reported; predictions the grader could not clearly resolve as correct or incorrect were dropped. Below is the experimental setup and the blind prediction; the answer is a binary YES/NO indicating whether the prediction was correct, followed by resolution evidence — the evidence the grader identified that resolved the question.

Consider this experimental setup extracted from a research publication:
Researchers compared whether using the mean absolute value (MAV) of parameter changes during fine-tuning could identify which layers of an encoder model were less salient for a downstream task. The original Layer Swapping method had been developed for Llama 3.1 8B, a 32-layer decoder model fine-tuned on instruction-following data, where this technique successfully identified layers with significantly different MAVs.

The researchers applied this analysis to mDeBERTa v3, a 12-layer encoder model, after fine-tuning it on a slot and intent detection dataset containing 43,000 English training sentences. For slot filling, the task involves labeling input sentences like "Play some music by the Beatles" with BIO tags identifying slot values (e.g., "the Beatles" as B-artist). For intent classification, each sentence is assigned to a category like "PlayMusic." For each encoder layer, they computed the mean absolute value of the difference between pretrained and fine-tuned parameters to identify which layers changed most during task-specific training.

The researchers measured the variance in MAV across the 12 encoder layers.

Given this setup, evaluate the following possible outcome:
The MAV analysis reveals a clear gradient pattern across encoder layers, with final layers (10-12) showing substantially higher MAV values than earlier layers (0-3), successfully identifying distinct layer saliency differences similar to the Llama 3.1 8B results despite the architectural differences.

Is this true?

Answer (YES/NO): NO